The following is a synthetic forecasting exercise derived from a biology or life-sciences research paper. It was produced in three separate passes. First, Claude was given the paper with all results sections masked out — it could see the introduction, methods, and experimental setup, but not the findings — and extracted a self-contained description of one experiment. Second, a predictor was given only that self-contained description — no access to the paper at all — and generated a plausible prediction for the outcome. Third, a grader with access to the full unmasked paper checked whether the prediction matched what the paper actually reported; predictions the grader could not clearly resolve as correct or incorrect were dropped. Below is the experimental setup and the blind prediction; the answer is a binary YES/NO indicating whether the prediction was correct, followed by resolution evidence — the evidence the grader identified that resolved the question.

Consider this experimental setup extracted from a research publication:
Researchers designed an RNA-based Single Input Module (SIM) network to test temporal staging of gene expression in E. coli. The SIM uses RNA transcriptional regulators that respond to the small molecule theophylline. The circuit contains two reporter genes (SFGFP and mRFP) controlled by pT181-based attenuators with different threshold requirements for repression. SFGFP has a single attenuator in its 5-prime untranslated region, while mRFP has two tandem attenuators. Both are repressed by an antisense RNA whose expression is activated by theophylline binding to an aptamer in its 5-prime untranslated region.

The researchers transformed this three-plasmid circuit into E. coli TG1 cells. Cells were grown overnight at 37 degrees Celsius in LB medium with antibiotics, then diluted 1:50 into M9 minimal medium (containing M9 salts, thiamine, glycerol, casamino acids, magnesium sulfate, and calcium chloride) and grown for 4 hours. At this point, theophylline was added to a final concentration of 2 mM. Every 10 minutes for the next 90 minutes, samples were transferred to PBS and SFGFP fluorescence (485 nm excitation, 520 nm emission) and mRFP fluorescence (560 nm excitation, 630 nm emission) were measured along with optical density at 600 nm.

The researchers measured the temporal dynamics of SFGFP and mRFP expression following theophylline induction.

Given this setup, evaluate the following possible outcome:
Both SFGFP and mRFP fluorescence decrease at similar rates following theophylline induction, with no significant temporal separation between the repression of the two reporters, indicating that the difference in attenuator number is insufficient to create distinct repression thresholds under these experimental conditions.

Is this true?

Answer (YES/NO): NO